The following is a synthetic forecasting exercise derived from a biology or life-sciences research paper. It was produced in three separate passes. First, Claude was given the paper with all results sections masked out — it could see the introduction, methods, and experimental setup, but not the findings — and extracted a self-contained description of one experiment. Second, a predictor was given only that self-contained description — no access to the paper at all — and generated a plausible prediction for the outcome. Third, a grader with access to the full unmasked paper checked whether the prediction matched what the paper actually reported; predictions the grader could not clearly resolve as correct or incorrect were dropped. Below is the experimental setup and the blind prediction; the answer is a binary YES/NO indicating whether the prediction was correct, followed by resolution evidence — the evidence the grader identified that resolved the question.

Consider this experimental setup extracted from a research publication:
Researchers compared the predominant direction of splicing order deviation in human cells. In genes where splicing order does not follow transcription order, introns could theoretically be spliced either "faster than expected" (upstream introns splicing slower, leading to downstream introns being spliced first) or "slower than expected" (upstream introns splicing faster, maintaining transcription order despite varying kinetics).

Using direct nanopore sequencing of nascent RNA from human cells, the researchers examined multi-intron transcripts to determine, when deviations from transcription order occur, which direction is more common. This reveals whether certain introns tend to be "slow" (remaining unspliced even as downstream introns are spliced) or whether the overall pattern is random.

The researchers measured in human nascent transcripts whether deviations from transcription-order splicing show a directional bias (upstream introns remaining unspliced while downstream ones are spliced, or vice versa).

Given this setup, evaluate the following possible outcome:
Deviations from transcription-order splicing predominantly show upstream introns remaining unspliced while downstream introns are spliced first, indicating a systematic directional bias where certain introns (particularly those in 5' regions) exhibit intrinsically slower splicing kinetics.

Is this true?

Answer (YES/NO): NO